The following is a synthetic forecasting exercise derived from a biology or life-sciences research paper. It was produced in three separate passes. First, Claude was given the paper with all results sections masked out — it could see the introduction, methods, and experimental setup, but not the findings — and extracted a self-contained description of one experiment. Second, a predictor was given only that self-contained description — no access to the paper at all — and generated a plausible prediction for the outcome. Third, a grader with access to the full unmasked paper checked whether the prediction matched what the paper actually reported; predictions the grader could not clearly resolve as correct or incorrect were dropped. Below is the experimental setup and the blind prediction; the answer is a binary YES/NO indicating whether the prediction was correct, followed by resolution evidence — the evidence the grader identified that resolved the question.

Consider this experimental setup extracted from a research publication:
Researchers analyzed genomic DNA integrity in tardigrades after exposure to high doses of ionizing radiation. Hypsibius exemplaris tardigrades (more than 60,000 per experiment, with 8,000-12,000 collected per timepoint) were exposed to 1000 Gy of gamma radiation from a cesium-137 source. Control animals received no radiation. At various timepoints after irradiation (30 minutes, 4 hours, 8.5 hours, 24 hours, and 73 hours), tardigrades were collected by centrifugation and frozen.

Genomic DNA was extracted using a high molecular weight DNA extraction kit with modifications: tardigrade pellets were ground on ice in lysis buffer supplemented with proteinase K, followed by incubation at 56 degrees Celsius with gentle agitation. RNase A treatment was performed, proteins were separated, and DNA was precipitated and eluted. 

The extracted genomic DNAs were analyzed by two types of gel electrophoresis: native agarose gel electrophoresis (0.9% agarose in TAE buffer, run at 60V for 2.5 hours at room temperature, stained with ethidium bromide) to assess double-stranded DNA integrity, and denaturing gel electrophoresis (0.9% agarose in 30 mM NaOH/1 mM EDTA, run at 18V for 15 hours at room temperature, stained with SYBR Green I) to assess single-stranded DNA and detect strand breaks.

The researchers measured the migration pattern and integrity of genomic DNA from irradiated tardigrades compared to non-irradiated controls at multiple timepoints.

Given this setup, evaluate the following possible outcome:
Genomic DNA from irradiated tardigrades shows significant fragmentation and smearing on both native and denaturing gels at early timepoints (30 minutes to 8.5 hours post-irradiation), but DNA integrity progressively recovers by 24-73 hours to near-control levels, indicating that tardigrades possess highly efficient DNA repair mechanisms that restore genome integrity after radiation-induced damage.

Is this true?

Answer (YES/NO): NO